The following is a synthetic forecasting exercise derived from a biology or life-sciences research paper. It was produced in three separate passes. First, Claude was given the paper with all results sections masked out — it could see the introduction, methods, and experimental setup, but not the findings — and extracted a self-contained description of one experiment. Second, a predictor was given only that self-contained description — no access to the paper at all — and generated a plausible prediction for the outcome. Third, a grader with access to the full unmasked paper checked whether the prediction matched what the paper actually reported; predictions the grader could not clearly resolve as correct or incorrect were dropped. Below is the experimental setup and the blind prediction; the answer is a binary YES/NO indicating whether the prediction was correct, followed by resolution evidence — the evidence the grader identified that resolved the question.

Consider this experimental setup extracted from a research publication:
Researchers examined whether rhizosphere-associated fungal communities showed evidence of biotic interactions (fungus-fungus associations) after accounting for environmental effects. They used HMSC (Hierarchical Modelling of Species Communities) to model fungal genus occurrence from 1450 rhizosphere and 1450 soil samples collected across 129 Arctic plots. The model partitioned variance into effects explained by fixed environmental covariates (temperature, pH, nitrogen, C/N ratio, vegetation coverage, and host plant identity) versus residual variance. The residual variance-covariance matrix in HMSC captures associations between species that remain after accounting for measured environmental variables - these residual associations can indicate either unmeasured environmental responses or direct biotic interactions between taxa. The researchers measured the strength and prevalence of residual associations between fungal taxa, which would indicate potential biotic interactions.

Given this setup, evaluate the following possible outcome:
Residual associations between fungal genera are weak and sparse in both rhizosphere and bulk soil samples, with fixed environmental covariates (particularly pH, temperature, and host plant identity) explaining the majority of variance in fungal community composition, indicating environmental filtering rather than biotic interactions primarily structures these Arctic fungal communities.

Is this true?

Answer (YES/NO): YES